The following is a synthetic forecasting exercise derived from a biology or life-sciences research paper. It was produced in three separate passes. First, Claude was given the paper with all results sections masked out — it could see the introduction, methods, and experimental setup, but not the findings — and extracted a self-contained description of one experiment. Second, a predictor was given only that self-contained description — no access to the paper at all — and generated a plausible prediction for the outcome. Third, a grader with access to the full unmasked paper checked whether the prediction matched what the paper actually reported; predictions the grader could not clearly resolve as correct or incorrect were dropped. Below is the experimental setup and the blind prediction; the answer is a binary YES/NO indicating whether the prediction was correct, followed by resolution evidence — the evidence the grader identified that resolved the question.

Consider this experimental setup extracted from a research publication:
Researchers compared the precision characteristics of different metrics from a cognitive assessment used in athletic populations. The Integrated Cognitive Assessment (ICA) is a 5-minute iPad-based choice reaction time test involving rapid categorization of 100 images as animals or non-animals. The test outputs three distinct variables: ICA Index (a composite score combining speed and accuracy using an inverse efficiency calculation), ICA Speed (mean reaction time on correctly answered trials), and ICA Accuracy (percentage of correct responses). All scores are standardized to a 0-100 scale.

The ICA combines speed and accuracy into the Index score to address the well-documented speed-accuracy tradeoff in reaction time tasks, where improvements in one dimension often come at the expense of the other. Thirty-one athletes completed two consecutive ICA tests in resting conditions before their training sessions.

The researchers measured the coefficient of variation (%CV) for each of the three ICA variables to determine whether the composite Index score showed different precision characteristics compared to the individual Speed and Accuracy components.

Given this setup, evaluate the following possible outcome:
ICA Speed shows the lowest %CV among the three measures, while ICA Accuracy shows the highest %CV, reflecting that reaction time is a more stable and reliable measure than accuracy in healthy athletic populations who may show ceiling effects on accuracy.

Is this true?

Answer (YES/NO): NO